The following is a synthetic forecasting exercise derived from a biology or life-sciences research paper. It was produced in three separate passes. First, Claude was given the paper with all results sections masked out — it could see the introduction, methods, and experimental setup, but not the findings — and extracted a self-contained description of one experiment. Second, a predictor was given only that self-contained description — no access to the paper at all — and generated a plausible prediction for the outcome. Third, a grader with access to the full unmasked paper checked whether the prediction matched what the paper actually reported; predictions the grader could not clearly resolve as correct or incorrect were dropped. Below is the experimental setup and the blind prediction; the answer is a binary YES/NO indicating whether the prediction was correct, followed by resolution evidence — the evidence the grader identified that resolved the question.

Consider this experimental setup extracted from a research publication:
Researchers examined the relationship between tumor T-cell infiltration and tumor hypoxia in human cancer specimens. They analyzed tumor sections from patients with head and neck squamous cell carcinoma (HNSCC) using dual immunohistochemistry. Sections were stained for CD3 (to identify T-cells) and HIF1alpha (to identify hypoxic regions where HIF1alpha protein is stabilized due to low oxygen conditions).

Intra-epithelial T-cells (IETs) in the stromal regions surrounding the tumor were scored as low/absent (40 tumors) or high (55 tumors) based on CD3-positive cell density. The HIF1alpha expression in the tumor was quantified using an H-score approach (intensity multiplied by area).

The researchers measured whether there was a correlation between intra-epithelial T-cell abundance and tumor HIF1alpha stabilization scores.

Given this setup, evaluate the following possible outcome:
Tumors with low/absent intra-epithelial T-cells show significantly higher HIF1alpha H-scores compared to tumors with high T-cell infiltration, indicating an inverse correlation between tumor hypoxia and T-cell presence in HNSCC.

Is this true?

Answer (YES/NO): NO